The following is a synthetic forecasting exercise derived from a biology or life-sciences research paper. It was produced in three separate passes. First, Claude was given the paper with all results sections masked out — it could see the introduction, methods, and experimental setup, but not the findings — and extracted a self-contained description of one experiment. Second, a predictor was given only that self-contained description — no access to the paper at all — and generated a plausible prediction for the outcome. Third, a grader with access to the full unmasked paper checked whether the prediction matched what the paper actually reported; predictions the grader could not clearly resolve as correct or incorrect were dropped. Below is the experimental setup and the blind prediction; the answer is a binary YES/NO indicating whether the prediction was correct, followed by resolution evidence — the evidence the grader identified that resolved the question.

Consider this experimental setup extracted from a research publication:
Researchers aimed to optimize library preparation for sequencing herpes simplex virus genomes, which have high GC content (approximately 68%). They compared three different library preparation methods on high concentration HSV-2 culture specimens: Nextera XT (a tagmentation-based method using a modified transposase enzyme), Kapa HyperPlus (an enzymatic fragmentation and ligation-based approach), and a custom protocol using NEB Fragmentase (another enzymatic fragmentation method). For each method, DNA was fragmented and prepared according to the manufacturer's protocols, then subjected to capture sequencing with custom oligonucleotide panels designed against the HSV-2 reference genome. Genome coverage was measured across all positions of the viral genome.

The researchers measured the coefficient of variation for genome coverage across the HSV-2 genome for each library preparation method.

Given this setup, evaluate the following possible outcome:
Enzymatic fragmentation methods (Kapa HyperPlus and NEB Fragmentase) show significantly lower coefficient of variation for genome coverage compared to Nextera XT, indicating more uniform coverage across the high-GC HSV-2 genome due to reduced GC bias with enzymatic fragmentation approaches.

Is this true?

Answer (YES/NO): YES